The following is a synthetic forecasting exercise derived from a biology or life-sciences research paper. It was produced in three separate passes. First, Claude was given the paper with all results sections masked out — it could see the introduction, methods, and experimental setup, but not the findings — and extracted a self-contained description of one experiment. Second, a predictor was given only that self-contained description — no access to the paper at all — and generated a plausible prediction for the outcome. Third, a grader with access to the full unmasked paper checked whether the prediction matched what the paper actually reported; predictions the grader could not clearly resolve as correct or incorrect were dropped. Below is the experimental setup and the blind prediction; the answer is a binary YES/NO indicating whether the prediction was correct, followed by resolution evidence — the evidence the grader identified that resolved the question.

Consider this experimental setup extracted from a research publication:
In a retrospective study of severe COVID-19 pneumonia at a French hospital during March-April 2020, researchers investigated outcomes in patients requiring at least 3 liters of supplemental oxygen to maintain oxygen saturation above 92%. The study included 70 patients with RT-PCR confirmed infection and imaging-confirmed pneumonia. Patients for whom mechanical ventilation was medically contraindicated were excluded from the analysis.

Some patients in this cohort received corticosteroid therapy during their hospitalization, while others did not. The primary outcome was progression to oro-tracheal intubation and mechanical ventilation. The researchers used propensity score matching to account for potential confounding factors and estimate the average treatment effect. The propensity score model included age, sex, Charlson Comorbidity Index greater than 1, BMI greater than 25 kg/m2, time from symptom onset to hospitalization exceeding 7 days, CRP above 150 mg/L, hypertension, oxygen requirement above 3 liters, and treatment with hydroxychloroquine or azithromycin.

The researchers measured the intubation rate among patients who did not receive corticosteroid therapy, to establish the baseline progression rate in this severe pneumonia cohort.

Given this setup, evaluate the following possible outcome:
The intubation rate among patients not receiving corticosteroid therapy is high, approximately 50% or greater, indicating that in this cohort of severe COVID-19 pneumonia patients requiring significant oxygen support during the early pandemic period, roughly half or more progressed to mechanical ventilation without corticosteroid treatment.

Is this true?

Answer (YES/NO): YES